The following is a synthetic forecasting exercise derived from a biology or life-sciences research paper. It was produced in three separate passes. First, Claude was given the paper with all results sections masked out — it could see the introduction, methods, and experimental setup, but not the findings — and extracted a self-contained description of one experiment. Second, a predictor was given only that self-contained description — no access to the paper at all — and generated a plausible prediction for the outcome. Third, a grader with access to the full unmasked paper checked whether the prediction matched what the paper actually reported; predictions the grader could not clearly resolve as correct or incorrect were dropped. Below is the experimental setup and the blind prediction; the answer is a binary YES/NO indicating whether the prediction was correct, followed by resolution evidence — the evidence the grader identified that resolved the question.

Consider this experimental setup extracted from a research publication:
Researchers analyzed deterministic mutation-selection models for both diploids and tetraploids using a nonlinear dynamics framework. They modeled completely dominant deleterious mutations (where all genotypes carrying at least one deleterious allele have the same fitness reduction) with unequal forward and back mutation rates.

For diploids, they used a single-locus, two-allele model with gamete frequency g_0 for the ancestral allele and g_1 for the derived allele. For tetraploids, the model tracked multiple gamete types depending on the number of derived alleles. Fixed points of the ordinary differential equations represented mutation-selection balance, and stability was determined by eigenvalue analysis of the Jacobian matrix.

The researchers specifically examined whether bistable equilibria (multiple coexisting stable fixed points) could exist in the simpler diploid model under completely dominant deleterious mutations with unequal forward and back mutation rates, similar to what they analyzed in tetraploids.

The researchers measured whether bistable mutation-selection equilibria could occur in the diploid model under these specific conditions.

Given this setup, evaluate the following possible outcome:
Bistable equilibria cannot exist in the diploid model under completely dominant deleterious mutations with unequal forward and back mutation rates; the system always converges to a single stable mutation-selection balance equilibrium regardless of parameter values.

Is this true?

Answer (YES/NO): NO